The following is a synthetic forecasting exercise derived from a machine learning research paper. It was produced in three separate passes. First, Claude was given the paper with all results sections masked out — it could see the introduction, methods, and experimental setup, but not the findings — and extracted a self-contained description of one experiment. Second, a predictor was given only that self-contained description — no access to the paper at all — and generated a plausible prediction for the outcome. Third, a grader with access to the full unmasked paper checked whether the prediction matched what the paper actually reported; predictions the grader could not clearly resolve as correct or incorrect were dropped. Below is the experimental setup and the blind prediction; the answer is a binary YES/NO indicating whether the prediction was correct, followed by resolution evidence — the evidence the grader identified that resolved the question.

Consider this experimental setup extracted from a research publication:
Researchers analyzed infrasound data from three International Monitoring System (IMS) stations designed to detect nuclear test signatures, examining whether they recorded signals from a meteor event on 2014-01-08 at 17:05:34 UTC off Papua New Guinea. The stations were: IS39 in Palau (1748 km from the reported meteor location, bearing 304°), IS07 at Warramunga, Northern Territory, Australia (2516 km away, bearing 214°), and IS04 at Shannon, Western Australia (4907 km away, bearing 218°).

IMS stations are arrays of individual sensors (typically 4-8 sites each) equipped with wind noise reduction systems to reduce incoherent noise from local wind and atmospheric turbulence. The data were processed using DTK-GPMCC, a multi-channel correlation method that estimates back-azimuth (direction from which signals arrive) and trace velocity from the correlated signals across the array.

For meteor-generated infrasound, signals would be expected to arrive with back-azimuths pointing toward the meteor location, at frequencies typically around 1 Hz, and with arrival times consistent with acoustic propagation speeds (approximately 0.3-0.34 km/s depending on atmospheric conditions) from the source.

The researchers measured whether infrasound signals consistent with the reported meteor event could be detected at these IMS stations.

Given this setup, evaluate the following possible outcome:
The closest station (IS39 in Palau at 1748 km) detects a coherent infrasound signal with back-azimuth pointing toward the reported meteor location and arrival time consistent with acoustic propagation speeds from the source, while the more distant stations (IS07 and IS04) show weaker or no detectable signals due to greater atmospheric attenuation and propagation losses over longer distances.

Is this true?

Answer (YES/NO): NO